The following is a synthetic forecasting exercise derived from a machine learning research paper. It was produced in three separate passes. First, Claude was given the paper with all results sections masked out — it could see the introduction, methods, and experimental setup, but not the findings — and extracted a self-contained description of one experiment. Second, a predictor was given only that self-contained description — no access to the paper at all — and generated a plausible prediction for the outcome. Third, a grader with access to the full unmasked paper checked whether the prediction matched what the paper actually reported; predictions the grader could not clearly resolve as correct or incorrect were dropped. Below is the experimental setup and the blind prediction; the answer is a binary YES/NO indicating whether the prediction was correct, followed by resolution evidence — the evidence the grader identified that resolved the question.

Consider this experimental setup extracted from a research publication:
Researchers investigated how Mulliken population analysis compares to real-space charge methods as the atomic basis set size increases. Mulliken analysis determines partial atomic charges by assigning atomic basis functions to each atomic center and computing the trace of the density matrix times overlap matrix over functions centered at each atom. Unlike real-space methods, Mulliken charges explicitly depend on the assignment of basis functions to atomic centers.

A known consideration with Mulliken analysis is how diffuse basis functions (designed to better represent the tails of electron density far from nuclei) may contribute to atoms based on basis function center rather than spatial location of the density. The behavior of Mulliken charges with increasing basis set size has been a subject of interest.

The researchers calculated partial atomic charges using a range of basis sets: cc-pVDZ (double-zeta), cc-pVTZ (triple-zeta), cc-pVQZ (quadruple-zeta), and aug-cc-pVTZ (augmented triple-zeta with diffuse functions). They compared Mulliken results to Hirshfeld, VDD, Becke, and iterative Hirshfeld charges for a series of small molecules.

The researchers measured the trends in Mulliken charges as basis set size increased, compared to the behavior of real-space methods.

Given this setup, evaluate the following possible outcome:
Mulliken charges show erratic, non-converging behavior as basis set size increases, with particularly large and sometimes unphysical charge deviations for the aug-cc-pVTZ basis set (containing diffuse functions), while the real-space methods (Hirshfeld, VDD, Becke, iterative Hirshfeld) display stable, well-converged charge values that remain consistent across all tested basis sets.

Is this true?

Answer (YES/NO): NO